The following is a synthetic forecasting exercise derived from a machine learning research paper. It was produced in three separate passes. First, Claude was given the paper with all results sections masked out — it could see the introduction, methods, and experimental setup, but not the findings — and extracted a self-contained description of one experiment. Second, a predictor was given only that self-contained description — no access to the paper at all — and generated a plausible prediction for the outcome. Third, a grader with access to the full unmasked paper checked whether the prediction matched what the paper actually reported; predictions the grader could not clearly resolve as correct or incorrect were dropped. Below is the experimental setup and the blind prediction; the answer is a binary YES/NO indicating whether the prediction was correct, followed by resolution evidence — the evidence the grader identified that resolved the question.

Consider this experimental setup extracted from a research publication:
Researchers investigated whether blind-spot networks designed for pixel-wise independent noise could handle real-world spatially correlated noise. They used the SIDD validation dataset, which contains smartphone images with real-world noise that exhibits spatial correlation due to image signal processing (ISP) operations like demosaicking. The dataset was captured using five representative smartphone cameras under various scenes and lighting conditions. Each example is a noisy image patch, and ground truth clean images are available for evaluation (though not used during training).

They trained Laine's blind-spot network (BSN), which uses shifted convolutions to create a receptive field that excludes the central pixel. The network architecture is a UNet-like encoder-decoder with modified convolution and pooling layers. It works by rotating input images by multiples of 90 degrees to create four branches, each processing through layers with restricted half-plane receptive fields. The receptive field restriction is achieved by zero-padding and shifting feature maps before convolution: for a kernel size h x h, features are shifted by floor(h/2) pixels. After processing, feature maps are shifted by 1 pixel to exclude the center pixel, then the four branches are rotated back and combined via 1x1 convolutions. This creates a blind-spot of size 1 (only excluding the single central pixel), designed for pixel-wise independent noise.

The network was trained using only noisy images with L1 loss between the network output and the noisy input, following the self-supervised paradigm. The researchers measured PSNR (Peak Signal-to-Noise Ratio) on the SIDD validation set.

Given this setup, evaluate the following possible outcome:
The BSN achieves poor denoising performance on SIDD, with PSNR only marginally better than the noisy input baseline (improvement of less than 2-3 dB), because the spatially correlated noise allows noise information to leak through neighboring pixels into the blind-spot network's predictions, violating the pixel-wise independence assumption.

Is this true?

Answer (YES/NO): YES